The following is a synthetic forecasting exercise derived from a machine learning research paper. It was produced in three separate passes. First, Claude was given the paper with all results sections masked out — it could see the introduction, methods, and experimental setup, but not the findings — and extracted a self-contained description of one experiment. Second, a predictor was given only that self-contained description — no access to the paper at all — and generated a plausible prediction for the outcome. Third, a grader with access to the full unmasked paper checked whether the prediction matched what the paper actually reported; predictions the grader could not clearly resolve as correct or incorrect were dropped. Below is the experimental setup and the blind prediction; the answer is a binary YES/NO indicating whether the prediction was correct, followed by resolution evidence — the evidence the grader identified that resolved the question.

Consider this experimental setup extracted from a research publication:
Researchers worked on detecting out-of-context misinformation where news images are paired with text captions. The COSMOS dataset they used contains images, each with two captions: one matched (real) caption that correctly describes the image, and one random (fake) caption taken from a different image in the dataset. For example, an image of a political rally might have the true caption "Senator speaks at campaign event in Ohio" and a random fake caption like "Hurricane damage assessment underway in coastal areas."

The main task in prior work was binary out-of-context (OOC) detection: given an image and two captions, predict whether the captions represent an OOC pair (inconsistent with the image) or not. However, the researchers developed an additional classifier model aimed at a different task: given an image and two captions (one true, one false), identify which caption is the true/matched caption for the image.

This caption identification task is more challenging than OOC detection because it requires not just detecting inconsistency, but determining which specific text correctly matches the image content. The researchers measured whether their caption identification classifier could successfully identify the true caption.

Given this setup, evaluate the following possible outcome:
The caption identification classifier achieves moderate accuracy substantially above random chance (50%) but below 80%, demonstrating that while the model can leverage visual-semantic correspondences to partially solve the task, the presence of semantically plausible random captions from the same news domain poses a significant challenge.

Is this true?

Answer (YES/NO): NO